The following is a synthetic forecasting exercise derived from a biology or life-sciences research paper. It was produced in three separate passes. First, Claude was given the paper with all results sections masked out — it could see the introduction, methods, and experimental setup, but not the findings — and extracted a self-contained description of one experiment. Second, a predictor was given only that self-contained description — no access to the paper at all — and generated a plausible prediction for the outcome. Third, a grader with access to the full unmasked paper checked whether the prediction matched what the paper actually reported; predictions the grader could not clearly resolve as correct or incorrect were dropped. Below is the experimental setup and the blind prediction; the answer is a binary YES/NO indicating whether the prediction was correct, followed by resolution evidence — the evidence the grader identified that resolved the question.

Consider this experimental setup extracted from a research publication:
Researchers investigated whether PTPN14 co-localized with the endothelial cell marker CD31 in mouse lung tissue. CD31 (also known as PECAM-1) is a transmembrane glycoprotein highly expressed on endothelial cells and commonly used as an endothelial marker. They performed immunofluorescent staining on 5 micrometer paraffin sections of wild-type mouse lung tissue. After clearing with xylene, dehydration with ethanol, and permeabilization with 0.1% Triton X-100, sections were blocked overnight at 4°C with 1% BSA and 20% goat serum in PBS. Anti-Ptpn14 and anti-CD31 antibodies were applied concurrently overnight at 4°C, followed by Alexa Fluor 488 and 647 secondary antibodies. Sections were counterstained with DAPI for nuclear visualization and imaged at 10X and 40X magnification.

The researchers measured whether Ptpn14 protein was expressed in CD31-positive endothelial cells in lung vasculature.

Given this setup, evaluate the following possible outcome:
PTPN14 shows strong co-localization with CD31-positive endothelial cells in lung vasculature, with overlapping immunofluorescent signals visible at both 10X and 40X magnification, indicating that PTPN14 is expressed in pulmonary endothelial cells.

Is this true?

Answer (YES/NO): YES